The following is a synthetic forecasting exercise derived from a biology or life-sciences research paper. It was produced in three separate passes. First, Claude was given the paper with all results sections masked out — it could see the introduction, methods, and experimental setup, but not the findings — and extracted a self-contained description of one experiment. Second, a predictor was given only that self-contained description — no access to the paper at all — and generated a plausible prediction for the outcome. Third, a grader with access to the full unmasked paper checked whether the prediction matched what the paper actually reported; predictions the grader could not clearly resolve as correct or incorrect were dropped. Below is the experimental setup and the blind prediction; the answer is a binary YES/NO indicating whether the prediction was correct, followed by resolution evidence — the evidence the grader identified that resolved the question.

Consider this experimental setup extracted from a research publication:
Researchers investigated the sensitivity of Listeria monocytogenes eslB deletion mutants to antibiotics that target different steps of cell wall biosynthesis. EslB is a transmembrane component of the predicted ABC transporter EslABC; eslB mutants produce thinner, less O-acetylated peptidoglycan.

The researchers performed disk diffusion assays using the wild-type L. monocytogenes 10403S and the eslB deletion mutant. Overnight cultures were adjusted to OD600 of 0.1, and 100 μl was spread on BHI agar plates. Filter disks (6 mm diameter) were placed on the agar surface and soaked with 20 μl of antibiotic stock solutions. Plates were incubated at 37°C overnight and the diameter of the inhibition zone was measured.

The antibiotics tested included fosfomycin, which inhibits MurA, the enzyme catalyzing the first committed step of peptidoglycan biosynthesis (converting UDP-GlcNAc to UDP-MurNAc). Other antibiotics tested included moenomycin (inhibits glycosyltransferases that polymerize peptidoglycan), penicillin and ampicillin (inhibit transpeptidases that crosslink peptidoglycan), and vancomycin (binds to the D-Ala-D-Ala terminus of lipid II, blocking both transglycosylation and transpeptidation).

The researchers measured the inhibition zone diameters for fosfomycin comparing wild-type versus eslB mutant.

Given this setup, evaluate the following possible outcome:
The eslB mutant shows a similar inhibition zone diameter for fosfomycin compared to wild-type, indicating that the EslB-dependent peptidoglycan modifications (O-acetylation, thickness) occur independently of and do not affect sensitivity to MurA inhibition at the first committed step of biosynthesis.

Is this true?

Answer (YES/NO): NO